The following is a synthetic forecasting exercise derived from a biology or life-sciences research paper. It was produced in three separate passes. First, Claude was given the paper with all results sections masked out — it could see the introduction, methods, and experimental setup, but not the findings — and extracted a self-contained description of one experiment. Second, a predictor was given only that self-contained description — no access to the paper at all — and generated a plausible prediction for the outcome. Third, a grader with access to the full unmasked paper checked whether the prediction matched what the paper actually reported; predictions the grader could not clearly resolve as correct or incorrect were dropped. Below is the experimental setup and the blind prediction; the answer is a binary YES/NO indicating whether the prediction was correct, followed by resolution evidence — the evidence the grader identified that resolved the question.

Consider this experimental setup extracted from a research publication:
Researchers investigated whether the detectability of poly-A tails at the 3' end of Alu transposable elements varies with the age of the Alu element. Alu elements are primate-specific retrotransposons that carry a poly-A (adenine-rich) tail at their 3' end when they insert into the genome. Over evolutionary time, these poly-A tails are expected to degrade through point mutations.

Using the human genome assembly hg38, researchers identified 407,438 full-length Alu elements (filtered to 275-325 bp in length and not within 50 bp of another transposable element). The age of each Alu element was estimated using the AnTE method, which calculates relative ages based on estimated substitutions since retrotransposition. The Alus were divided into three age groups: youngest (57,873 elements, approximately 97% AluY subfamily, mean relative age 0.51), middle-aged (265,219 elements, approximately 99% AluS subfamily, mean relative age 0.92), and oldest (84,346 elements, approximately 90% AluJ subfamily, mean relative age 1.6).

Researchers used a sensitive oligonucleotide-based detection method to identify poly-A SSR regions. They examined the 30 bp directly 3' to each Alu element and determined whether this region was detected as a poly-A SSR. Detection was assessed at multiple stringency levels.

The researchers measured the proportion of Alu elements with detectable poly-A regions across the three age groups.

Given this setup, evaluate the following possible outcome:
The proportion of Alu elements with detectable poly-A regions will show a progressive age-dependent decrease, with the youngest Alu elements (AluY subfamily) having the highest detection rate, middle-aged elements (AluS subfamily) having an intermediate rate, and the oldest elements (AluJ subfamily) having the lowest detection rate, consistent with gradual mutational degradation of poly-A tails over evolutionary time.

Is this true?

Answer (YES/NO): YES